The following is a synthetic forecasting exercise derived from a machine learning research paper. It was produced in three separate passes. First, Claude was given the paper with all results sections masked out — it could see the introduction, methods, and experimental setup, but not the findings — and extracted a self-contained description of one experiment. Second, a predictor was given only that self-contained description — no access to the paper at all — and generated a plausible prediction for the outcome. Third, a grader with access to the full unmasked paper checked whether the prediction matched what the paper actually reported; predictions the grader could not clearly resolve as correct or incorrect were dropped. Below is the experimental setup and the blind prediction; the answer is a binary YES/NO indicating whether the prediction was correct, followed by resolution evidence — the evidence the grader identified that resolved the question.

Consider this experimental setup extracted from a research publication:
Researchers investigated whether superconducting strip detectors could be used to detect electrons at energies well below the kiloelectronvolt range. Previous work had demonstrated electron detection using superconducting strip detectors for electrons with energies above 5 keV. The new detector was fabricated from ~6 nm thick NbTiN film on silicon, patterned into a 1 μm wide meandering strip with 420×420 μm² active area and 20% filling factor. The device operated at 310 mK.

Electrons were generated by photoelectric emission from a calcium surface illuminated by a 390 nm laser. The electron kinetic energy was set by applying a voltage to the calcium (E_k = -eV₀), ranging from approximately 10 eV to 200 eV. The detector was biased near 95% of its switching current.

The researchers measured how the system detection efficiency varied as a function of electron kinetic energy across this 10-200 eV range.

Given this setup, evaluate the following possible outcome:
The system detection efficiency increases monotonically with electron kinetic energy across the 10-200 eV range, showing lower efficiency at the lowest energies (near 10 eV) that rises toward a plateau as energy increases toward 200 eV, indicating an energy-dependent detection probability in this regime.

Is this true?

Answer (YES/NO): NO